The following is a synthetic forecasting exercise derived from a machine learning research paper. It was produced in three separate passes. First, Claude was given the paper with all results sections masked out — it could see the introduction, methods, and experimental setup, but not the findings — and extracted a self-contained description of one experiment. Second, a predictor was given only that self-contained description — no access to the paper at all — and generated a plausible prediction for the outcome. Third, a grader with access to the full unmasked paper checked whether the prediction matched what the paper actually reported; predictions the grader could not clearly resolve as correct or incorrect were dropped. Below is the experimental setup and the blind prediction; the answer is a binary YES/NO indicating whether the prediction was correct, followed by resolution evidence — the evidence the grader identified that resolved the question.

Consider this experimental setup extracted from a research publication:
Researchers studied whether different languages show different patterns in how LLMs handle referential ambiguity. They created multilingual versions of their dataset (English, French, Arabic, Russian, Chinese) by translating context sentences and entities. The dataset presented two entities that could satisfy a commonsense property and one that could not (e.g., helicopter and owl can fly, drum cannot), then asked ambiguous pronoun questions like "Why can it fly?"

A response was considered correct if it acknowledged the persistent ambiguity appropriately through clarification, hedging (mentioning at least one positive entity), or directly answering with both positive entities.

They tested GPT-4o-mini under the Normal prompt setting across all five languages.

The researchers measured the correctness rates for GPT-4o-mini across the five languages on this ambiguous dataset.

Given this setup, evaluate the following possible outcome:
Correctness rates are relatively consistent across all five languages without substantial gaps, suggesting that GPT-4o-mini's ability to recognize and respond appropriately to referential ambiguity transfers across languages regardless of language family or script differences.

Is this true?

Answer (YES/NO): NO